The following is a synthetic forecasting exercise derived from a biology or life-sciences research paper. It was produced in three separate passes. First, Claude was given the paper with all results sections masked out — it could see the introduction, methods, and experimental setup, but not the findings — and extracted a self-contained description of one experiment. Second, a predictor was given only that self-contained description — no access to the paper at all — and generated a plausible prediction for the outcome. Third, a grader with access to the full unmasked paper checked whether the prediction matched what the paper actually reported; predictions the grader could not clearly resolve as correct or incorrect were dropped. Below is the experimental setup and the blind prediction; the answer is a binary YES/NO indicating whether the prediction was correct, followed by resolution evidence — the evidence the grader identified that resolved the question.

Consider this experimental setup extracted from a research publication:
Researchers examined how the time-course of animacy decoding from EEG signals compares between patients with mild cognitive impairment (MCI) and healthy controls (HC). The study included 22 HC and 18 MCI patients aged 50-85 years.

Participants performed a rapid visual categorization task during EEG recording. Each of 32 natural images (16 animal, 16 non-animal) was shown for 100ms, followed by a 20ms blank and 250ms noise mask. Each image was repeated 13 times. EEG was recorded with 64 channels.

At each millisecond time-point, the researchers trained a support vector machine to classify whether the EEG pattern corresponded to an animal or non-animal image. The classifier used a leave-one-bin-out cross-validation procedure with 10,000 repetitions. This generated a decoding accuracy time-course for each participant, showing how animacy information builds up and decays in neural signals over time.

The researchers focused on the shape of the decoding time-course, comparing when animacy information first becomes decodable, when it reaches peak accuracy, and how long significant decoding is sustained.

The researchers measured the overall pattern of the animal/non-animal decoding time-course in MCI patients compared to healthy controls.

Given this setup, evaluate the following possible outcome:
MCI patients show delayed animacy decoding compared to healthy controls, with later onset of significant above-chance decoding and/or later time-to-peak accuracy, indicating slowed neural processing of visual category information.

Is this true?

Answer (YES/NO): YES